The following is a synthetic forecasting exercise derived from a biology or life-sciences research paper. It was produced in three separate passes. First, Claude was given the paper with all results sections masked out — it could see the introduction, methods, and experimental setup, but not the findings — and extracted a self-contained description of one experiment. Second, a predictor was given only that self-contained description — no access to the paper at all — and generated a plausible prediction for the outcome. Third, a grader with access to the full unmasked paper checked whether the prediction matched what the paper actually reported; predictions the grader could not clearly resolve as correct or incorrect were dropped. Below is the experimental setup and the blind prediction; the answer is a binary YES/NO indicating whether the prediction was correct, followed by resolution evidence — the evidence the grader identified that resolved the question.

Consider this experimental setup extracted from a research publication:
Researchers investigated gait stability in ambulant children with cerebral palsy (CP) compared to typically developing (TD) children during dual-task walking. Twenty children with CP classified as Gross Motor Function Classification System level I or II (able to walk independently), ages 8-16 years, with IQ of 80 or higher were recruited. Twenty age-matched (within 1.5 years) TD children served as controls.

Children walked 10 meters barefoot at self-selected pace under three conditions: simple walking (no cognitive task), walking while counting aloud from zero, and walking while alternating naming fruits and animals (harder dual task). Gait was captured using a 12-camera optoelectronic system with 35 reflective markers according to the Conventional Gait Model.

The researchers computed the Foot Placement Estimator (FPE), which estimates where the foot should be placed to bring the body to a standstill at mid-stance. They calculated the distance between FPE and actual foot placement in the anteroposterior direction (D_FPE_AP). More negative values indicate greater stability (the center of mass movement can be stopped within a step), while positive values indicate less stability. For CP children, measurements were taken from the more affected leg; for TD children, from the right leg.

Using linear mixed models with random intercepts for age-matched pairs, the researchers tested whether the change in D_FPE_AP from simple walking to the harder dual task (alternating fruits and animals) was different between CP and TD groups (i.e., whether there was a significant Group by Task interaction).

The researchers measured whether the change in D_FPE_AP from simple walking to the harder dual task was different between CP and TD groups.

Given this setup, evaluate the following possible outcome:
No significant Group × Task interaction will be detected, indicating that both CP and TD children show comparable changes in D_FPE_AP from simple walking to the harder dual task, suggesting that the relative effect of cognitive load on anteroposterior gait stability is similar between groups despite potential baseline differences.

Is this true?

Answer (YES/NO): YES